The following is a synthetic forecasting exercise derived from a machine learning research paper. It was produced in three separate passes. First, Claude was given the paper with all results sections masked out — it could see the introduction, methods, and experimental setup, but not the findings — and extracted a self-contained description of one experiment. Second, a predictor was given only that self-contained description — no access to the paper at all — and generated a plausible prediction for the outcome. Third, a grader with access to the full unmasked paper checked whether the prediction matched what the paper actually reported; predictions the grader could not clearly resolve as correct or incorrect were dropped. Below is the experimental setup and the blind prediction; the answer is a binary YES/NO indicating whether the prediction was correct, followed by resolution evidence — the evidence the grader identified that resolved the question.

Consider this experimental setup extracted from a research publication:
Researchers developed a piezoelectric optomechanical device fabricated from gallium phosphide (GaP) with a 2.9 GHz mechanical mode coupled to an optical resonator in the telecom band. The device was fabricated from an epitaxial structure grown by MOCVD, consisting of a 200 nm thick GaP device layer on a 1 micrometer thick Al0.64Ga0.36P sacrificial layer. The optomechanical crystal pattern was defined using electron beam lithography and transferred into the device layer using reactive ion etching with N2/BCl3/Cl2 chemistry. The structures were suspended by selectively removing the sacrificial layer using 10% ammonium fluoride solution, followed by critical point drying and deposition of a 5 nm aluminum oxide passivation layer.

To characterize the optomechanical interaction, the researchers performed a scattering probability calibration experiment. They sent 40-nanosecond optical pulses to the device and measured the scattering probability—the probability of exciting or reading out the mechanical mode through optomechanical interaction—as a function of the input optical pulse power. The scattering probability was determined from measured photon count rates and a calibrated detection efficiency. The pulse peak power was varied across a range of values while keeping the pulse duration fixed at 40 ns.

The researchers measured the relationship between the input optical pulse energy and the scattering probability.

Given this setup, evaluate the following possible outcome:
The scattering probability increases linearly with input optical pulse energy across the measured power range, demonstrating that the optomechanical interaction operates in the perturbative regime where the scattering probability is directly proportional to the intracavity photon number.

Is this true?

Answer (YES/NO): YES